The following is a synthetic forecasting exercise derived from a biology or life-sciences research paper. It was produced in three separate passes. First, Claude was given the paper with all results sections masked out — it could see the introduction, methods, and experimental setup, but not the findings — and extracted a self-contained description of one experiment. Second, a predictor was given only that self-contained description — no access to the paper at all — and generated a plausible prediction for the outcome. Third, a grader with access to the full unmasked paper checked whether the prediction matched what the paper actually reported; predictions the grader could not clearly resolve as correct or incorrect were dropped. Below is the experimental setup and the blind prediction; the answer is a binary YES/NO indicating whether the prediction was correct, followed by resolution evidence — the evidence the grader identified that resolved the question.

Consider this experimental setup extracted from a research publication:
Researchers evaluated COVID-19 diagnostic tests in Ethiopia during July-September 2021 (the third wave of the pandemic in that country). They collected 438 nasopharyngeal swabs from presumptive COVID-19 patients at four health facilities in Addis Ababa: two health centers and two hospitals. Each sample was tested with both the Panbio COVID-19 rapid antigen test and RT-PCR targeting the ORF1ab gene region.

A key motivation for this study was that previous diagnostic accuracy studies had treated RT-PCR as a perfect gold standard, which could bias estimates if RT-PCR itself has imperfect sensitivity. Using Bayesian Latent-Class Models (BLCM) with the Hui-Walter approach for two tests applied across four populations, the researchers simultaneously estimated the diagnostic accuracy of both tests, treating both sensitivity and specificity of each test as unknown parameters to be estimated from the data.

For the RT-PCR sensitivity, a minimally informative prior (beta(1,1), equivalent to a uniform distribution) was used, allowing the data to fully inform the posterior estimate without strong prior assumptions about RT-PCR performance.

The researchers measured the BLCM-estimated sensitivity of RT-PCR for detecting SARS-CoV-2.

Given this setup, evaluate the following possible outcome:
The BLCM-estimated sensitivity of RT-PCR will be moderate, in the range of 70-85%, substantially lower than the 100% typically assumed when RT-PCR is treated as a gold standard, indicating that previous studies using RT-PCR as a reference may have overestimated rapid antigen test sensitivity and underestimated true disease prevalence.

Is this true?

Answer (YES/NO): NO